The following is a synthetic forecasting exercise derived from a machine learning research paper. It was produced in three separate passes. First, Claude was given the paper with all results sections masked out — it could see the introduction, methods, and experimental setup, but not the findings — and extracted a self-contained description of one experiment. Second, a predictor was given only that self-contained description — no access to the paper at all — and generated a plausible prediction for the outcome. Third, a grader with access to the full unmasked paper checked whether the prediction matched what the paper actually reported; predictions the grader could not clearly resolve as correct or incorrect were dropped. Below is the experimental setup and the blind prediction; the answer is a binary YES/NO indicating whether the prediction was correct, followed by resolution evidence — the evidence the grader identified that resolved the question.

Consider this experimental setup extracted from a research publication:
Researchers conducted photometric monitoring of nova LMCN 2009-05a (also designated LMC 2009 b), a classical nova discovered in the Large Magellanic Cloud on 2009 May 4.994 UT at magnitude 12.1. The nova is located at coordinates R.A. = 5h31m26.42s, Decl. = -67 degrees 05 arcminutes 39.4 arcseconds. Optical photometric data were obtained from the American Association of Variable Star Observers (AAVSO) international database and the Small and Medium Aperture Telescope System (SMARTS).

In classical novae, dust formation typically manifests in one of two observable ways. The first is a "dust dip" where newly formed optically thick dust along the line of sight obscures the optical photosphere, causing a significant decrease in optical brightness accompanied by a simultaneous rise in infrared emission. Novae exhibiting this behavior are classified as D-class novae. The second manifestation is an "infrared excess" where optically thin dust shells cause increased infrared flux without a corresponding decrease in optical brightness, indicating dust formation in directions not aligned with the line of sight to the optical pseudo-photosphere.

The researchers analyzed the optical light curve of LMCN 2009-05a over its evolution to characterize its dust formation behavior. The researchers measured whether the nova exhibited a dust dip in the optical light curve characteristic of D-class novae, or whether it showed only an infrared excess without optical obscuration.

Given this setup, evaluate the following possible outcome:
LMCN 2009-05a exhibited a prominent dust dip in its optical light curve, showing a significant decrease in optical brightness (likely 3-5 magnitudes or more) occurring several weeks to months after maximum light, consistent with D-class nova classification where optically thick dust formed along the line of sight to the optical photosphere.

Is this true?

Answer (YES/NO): YES